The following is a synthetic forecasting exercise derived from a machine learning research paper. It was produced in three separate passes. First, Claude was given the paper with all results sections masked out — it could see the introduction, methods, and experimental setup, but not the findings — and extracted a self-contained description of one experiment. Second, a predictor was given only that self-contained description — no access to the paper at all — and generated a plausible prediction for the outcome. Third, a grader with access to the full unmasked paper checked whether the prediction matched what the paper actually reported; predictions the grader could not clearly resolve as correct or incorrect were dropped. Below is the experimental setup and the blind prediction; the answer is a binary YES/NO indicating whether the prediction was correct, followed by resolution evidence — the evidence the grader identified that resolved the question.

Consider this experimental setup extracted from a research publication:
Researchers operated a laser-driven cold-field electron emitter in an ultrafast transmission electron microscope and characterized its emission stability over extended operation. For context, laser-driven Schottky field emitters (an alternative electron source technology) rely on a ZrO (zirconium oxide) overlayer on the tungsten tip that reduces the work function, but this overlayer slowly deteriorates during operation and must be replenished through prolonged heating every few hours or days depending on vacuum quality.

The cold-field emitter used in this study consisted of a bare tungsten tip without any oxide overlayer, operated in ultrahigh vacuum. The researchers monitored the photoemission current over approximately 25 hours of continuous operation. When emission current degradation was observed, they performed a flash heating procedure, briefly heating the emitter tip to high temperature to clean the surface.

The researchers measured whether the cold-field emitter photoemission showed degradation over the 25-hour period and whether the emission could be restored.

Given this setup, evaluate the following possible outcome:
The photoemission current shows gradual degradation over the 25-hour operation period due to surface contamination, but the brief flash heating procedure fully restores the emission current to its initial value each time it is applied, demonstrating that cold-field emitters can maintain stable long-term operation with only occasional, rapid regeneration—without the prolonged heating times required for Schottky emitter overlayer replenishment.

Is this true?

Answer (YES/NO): NO